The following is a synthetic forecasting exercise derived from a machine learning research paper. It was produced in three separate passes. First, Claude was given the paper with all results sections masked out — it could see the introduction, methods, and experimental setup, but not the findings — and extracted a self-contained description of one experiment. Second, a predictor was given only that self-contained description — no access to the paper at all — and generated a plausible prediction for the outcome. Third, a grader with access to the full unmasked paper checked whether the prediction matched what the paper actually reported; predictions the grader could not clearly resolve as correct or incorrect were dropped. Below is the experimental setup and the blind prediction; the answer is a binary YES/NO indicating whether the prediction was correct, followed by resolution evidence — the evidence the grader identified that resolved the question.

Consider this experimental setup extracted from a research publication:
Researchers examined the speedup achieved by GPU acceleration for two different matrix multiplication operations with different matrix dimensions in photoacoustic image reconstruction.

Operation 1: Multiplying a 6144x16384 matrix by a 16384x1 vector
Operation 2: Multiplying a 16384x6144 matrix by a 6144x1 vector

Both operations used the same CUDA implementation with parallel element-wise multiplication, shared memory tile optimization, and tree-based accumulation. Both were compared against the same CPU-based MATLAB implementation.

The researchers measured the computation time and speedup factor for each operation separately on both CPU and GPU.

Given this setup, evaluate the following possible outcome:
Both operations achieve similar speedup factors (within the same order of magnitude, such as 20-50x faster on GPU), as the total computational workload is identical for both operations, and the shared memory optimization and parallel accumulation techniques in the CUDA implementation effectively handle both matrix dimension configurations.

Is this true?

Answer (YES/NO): NO